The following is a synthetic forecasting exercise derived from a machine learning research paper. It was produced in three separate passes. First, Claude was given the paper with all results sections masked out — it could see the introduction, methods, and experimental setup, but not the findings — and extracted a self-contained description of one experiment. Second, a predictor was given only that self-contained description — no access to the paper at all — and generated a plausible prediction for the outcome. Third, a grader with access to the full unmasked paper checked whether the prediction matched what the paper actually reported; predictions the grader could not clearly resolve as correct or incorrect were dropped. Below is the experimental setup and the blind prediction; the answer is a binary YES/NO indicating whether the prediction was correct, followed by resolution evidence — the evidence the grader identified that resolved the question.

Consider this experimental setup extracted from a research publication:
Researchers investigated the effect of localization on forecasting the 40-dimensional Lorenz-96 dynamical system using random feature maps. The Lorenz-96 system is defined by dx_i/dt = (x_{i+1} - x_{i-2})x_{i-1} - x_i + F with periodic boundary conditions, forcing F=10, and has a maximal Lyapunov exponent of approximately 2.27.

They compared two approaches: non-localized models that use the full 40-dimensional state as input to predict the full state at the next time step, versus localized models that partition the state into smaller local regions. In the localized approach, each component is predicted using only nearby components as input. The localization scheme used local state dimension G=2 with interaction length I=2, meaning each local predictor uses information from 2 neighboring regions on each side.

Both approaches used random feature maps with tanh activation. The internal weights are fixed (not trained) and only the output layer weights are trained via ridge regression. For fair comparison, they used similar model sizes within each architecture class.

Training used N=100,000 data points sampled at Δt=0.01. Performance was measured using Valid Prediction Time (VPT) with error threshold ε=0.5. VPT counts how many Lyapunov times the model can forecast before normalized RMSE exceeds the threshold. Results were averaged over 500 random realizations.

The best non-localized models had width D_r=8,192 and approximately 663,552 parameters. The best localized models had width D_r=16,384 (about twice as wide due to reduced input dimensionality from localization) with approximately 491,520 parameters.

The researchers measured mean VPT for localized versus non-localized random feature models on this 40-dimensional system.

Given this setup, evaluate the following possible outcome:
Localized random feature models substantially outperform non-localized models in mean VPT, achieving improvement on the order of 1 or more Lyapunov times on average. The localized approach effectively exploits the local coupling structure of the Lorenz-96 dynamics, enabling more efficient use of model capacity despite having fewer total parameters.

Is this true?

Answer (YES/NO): YES